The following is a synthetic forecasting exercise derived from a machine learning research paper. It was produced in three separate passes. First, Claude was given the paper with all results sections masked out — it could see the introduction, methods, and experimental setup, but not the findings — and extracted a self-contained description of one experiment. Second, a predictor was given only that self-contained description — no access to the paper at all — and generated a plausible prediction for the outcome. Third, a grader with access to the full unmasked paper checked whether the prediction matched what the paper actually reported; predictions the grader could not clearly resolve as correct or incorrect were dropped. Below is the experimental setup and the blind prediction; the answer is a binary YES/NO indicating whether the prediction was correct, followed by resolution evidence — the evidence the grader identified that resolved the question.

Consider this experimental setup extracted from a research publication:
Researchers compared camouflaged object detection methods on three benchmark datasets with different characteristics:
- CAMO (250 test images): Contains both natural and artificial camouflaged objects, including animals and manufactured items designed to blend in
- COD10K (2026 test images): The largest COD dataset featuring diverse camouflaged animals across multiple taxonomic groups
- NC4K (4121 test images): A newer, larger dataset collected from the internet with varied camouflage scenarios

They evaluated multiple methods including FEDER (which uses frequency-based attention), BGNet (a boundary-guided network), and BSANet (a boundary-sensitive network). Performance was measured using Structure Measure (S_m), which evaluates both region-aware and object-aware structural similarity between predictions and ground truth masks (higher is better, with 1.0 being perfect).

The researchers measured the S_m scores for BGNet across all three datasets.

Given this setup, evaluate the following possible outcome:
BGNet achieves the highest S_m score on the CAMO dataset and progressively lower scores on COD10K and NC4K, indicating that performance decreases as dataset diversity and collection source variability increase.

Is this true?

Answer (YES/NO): NO